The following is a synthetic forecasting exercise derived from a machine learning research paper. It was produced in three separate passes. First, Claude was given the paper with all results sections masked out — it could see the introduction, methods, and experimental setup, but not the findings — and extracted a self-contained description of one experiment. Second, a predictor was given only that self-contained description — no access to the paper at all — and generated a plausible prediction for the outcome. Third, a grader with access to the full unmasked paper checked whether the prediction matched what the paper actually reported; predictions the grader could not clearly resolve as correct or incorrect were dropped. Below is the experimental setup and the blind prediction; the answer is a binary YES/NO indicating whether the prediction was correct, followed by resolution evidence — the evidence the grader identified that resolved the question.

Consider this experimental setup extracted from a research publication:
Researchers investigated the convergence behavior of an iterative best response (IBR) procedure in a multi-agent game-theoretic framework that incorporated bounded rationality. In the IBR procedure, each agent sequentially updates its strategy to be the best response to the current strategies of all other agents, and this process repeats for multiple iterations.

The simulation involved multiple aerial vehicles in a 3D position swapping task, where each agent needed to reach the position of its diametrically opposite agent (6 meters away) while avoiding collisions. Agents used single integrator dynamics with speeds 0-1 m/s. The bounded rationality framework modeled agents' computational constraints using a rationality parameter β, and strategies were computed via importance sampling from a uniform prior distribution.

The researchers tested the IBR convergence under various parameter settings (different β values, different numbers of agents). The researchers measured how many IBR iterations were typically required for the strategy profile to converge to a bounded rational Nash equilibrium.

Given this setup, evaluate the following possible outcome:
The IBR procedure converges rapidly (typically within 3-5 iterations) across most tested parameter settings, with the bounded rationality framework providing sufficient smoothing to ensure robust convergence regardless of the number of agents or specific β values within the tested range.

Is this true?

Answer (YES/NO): NO